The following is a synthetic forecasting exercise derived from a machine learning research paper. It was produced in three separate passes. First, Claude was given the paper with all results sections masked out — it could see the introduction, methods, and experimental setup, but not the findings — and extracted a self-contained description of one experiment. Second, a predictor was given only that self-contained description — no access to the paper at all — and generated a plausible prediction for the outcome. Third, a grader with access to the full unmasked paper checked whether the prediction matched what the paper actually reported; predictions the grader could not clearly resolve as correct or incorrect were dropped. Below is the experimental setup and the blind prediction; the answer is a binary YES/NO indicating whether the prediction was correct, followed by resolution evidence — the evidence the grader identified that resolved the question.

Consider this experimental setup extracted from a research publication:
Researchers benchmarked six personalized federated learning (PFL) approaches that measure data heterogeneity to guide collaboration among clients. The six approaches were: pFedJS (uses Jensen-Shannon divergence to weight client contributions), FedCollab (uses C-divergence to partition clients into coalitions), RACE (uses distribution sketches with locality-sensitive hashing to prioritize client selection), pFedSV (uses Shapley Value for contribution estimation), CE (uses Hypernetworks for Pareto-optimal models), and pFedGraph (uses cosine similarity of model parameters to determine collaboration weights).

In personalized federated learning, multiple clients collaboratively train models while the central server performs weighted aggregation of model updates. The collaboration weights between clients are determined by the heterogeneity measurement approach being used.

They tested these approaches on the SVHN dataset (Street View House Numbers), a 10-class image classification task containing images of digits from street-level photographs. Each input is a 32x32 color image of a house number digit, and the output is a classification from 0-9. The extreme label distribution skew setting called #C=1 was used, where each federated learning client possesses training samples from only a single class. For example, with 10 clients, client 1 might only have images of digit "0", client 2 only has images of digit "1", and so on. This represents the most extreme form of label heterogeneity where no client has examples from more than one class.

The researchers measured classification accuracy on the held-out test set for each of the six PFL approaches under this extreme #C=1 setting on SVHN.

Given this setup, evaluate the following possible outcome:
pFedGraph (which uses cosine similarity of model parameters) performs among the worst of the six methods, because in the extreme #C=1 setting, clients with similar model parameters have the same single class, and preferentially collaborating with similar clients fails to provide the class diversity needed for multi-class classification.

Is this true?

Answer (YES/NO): NO